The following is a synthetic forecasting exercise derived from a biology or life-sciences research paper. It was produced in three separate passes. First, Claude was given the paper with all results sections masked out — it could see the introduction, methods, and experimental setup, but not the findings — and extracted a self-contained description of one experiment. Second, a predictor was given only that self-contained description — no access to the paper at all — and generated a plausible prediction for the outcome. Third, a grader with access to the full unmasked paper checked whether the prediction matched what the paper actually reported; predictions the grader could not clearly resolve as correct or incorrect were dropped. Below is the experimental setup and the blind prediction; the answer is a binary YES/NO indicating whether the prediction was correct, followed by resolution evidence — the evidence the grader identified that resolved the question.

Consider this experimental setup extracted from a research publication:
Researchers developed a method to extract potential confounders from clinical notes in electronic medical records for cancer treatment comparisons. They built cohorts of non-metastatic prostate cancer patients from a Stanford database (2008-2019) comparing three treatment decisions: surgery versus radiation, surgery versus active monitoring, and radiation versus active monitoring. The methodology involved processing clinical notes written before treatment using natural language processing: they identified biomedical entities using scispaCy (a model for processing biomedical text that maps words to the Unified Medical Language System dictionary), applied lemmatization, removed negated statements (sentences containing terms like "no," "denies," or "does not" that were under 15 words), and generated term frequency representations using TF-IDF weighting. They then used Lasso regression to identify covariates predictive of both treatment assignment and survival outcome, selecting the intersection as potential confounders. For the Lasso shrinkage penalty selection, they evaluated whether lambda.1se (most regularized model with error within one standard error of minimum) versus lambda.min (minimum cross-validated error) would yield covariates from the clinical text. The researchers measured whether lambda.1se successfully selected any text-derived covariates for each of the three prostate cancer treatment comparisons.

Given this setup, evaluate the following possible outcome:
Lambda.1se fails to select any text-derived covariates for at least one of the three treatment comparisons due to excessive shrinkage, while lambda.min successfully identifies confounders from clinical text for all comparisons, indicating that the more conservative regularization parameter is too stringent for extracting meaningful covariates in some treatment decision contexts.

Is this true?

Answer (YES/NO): YES